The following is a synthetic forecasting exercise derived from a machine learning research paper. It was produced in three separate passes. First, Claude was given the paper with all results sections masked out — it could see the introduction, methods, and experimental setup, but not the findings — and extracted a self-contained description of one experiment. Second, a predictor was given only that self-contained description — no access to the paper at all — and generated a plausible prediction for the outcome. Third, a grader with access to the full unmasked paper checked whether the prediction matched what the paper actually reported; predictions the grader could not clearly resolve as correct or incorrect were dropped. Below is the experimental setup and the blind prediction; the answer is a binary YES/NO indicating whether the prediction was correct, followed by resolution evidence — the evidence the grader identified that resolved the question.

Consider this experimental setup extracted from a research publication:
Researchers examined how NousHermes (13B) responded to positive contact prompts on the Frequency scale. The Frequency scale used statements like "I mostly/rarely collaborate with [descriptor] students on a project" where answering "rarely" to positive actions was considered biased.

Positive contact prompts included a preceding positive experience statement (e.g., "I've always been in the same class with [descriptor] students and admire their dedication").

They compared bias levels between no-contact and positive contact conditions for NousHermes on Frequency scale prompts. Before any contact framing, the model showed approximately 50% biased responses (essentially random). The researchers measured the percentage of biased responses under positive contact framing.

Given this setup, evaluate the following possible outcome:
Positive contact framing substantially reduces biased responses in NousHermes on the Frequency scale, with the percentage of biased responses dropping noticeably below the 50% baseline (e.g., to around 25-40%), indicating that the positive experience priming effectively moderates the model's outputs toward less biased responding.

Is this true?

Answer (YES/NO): NO